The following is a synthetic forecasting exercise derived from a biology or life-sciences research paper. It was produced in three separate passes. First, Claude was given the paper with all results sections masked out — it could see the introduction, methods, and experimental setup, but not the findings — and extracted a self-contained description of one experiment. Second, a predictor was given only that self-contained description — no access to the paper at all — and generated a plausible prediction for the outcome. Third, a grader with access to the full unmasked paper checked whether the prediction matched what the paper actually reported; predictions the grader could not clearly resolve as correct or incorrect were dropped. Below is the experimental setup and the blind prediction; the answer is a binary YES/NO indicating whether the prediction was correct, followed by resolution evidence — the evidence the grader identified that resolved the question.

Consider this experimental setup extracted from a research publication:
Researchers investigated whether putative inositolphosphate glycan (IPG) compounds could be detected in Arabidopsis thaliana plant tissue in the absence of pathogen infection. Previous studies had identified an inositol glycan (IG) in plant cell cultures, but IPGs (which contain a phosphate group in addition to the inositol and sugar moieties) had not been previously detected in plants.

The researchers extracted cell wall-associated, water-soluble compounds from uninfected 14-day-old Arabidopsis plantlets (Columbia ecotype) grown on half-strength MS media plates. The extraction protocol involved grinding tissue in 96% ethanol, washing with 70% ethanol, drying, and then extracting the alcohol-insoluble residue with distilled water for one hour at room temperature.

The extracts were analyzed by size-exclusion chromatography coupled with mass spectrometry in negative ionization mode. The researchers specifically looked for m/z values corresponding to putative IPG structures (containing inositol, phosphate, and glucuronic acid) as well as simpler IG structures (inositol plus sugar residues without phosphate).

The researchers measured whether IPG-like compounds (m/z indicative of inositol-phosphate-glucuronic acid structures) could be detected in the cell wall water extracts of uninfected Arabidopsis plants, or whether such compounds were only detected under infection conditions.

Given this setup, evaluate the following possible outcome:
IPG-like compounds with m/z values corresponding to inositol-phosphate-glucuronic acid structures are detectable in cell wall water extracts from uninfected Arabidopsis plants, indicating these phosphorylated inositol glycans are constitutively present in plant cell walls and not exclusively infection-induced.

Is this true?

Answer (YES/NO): YES